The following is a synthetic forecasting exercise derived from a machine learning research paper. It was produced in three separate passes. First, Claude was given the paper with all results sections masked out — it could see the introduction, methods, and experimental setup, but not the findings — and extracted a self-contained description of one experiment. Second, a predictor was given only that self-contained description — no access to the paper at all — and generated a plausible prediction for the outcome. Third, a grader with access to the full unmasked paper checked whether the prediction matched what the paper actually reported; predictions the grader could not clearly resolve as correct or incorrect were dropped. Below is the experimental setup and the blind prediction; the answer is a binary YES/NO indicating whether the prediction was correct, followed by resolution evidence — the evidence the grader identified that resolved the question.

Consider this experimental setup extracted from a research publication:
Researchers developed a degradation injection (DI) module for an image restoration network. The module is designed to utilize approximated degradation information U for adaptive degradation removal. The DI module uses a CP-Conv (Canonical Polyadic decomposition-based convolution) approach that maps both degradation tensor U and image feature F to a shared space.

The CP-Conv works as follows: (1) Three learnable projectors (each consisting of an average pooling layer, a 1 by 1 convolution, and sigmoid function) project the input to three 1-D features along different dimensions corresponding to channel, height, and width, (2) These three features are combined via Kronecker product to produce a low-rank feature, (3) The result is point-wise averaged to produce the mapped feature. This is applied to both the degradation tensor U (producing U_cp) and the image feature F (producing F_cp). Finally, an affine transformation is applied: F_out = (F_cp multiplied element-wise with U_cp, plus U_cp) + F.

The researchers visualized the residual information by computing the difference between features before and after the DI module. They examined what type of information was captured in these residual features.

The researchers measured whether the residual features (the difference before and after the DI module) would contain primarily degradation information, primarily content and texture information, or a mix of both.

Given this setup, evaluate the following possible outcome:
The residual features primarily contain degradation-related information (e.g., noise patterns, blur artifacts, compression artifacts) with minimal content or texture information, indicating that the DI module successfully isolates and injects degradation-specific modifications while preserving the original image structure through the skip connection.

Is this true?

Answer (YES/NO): YES